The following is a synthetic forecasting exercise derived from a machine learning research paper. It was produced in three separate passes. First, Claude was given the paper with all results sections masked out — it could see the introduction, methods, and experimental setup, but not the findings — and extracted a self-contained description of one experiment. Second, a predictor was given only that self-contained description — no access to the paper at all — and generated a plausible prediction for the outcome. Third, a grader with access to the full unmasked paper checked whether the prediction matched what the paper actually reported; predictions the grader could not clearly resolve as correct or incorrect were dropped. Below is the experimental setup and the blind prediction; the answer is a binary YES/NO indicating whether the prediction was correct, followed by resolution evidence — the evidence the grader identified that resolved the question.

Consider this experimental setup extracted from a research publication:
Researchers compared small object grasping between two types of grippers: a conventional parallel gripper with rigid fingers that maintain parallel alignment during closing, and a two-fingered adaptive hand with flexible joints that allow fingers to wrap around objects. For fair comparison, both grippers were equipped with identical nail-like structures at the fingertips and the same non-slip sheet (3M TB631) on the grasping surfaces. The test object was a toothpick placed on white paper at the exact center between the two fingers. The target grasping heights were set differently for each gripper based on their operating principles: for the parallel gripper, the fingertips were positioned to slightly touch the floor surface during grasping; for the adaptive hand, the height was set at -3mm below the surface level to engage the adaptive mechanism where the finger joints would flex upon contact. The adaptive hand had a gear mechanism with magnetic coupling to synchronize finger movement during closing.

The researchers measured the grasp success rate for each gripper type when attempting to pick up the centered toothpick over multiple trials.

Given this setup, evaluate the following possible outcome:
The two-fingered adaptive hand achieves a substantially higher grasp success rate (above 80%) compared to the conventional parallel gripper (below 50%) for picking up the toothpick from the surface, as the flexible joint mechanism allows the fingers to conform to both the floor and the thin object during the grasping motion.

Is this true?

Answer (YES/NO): NO